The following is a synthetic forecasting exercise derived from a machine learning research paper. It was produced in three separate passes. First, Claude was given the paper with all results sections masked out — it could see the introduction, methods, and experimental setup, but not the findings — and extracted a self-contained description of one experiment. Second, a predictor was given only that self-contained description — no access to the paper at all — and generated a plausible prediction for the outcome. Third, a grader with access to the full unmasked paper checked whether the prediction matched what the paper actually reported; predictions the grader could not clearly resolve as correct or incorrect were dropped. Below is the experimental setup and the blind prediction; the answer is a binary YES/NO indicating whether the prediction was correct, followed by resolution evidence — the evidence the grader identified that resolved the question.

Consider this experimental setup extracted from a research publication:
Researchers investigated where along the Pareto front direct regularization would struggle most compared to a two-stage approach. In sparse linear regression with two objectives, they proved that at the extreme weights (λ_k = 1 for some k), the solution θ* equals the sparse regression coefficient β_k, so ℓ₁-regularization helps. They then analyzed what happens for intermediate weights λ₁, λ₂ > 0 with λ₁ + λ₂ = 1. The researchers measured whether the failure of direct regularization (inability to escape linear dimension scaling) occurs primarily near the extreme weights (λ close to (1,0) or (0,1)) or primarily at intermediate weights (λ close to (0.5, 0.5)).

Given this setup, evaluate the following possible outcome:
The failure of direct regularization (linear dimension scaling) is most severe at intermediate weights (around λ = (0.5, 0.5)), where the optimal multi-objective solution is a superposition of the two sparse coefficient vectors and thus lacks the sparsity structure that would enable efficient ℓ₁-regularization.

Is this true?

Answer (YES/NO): YES